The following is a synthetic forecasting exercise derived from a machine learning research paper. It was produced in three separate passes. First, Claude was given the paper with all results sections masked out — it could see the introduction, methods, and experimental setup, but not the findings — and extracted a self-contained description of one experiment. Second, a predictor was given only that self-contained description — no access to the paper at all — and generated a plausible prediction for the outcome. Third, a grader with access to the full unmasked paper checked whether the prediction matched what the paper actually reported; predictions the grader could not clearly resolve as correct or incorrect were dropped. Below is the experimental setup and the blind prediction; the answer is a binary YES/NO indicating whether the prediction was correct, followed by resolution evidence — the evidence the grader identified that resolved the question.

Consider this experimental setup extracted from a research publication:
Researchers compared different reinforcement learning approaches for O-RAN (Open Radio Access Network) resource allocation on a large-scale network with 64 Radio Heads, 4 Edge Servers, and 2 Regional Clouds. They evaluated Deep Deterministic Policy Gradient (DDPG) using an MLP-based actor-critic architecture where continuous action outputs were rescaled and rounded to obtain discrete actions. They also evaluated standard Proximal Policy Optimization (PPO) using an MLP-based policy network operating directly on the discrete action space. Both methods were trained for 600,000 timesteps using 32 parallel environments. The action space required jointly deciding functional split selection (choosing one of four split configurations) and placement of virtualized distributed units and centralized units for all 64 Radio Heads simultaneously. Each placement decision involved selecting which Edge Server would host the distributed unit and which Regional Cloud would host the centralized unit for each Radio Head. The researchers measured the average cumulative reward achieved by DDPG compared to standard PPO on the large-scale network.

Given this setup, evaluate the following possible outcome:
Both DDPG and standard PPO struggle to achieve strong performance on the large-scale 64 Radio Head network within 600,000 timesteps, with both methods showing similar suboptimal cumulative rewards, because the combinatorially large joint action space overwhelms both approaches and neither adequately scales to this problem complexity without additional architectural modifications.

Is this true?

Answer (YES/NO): YES